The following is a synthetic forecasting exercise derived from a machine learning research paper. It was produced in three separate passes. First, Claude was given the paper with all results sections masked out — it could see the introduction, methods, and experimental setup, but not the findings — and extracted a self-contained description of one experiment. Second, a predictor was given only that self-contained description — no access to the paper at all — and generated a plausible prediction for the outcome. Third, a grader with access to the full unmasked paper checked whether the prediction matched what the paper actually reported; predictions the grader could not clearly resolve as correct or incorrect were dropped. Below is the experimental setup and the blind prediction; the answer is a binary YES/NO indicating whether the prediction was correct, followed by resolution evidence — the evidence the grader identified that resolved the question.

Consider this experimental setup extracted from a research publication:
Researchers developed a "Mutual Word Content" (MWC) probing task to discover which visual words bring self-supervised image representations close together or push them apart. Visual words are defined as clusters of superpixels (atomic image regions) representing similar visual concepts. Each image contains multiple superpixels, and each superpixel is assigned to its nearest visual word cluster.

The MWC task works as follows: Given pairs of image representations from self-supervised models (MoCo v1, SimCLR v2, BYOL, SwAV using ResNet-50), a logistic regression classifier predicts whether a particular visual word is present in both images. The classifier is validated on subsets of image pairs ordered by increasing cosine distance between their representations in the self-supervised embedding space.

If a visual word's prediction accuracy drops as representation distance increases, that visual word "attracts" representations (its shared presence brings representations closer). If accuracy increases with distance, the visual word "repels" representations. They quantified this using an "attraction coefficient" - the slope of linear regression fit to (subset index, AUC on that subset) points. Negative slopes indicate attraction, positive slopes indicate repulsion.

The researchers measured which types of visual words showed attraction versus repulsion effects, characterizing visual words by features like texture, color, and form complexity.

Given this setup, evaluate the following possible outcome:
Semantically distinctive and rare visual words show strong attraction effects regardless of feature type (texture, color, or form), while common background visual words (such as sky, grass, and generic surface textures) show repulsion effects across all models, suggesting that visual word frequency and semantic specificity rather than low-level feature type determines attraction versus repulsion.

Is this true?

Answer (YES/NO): NO